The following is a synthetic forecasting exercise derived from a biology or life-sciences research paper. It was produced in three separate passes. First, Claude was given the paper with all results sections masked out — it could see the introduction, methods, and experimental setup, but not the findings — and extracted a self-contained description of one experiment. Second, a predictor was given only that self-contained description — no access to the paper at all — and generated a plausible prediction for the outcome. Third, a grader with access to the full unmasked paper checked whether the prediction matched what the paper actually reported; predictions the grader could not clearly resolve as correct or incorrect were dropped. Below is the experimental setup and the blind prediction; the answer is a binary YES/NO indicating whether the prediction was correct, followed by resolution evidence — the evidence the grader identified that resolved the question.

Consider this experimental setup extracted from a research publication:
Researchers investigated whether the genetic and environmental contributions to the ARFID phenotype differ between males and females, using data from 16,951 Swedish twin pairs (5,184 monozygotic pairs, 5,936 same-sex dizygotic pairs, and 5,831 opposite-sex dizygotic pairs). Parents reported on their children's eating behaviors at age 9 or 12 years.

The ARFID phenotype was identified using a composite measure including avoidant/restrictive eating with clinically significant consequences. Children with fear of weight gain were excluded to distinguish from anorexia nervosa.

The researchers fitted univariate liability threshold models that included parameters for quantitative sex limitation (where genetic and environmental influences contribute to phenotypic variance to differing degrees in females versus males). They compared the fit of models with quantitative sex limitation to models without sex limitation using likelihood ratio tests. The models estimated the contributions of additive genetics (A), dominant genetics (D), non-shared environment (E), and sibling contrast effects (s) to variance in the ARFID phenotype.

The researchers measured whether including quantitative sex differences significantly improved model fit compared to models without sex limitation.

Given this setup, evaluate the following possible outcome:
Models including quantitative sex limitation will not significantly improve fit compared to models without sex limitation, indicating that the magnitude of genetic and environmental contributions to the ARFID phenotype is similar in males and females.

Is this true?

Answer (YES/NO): YES